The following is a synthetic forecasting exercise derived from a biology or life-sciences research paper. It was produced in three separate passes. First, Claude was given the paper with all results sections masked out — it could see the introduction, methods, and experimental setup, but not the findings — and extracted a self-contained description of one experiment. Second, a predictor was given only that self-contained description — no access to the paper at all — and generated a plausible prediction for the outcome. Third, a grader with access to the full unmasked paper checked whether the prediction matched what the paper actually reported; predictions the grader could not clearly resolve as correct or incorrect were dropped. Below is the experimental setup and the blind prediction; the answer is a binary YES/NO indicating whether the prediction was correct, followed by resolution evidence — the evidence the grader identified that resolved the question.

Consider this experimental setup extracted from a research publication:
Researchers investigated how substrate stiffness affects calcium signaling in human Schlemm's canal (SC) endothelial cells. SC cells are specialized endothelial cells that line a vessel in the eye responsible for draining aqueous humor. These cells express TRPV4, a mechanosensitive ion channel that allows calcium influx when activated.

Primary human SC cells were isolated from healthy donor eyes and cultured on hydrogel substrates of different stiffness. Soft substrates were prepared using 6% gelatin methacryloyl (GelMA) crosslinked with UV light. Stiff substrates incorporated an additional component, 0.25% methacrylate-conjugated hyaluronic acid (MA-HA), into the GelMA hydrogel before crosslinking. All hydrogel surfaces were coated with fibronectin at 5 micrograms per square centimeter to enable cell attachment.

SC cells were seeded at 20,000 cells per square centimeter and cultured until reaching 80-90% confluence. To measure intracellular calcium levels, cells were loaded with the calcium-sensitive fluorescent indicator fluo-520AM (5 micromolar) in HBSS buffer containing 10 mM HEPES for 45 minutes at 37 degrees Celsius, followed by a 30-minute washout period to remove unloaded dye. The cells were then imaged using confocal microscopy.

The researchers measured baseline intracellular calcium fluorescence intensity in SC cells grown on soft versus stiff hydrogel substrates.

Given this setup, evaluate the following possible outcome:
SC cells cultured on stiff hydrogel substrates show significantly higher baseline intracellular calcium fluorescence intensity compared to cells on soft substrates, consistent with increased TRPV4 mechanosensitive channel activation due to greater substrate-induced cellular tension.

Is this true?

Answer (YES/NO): YES